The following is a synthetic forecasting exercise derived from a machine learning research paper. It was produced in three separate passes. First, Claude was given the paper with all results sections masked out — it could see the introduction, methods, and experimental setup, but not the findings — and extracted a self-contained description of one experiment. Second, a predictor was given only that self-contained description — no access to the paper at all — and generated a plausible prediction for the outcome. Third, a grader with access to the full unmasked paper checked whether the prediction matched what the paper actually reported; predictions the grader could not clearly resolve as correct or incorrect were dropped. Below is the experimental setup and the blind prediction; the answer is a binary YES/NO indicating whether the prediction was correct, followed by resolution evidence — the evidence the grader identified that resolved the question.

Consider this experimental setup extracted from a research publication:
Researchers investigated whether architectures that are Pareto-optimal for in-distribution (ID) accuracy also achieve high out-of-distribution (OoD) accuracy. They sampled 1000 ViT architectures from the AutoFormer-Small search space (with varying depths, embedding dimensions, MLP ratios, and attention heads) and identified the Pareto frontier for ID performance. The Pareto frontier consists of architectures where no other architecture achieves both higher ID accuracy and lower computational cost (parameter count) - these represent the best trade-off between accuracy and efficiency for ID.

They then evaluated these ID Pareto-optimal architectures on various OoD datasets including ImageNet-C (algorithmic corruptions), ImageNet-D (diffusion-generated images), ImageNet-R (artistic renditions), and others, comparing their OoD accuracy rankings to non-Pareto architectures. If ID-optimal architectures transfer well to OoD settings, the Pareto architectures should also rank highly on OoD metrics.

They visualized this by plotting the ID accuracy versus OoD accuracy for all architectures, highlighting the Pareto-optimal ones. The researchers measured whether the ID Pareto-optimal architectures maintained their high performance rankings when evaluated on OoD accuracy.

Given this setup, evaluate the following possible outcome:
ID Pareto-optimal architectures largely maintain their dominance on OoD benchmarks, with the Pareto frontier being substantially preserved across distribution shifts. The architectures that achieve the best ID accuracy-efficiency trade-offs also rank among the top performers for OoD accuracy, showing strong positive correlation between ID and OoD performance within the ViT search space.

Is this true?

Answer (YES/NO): NO